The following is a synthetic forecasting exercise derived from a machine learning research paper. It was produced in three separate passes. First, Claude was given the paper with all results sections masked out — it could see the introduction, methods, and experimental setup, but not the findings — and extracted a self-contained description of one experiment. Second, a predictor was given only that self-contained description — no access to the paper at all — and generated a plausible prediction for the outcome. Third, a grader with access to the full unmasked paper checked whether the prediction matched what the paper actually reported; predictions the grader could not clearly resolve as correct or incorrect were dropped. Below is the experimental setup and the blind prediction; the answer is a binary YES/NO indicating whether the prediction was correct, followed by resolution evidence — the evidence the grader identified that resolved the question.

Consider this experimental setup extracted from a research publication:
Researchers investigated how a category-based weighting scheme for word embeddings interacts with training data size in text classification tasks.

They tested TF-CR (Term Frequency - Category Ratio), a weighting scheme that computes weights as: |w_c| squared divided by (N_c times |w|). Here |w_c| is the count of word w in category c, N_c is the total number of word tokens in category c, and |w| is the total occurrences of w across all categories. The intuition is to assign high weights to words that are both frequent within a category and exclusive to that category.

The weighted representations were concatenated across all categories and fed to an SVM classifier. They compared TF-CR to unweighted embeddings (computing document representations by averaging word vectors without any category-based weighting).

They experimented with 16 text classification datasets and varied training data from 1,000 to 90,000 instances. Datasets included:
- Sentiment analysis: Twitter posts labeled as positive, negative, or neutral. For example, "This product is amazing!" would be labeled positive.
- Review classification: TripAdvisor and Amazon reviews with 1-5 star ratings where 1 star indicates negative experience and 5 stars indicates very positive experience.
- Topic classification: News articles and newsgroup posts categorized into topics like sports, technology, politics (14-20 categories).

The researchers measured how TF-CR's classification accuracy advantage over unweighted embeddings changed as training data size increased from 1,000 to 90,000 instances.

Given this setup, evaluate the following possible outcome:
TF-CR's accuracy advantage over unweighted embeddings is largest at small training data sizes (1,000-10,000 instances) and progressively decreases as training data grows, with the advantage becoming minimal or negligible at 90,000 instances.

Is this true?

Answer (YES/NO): NO